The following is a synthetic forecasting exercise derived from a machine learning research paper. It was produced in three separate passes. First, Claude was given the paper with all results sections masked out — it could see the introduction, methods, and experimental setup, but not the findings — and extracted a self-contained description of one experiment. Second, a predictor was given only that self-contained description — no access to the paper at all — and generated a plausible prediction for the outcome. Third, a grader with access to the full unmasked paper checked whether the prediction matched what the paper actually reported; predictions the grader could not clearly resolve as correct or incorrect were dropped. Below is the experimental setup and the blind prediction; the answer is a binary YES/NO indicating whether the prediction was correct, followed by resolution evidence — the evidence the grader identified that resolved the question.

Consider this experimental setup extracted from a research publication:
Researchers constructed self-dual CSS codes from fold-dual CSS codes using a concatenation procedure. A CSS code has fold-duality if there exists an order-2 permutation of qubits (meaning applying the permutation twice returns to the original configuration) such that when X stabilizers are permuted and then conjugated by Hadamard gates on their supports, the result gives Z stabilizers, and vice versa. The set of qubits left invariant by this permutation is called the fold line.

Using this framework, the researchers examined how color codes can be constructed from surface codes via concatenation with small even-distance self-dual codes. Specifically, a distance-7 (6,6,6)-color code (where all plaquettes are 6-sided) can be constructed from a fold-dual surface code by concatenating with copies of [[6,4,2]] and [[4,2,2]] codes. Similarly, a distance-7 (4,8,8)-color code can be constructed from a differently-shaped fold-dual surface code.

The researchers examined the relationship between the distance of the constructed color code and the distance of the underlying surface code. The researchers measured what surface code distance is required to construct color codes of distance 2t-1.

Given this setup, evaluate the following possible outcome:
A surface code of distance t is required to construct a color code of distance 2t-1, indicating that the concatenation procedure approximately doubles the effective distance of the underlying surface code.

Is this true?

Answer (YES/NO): YES